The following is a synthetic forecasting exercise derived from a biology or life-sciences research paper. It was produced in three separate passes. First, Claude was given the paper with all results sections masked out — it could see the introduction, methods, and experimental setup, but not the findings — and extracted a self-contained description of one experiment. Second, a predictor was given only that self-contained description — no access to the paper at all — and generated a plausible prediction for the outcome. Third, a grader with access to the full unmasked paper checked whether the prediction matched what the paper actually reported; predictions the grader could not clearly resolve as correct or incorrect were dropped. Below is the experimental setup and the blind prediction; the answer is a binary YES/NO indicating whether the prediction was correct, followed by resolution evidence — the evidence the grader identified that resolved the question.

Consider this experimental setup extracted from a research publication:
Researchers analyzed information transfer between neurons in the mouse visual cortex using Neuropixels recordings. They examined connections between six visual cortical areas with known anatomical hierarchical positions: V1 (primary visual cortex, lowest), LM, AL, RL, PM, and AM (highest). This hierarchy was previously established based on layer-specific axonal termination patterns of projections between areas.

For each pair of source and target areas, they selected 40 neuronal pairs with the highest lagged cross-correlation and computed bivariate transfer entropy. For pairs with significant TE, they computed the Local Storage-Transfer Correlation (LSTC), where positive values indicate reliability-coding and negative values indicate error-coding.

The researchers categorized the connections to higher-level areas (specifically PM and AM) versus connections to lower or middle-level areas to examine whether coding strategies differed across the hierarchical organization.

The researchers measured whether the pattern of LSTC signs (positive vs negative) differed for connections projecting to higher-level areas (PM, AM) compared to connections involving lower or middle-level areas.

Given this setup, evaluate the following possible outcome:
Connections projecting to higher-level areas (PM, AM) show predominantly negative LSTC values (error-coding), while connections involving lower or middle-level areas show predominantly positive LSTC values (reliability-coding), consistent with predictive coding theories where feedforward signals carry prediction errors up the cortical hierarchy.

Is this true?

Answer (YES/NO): NO